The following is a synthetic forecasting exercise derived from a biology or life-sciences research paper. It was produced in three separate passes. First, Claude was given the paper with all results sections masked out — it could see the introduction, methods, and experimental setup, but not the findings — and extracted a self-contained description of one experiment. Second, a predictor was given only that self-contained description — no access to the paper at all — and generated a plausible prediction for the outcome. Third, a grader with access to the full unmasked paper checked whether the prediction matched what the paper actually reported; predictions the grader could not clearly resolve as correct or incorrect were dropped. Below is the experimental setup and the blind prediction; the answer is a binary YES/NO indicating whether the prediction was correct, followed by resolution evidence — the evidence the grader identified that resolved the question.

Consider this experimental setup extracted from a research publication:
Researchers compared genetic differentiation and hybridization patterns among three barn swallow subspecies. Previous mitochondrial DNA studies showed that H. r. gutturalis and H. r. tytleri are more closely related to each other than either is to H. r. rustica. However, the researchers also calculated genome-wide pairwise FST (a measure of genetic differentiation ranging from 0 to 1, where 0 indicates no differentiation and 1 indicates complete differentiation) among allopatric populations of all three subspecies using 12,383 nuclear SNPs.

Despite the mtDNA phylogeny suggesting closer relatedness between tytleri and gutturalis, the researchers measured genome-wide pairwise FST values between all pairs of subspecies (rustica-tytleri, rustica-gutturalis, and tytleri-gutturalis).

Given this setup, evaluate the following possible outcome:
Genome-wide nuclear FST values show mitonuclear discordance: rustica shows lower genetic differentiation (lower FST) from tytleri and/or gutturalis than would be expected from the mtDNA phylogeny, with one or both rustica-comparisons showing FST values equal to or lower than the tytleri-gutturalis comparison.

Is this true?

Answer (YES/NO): YES